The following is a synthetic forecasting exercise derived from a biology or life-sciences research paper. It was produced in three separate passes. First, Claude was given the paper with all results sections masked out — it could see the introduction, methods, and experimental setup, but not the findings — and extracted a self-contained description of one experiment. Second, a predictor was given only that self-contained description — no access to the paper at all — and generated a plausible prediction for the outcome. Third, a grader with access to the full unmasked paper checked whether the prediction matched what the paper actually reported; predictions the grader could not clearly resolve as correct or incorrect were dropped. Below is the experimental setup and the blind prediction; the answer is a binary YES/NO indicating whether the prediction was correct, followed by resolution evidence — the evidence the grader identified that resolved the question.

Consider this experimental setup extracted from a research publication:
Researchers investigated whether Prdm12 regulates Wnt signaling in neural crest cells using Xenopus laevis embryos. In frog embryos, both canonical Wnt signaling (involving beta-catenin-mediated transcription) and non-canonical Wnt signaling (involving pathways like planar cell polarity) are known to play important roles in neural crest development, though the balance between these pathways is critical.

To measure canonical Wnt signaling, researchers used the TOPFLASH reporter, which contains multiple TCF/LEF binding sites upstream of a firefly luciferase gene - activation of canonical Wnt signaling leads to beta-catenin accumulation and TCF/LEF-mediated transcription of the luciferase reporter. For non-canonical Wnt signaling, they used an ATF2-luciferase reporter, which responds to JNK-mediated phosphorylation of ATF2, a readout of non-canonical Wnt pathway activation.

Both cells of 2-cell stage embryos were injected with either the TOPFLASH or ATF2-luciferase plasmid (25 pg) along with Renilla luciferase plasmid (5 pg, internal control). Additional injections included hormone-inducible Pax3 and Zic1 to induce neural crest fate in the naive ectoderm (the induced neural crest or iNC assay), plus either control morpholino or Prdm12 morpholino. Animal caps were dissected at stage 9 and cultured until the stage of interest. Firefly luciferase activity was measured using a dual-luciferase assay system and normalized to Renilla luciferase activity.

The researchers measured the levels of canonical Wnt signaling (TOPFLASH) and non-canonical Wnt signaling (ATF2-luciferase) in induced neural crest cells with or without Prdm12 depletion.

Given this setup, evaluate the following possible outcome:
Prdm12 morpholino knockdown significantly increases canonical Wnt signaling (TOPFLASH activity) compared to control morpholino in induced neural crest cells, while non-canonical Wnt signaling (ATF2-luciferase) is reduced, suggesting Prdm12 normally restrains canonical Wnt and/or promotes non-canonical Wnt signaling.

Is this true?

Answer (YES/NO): NO